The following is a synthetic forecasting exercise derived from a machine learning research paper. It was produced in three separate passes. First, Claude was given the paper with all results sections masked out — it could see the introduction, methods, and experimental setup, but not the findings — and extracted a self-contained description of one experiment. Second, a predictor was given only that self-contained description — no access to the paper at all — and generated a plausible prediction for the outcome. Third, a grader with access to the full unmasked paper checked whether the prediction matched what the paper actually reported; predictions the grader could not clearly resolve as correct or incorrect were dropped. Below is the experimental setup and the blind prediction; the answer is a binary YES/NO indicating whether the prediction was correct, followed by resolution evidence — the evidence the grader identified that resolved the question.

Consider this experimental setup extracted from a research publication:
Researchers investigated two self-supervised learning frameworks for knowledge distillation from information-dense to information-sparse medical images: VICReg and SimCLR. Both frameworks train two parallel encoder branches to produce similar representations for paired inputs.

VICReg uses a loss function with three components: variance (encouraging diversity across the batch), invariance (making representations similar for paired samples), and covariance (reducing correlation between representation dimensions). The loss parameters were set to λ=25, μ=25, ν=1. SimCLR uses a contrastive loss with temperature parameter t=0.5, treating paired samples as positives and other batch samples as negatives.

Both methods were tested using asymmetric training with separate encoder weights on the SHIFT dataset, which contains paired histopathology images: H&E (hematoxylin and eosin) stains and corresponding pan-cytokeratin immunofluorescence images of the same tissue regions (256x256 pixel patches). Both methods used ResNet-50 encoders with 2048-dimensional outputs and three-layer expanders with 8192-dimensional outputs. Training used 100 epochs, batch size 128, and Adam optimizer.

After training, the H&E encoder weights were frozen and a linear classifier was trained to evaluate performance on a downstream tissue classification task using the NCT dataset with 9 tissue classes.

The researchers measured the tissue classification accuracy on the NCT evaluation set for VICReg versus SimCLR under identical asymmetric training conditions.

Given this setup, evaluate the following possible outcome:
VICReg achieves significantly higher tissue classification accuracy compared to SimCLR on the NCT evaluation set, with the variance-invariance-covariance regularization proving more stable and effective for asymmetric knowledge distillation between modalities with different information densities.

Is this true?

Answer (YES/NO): YES